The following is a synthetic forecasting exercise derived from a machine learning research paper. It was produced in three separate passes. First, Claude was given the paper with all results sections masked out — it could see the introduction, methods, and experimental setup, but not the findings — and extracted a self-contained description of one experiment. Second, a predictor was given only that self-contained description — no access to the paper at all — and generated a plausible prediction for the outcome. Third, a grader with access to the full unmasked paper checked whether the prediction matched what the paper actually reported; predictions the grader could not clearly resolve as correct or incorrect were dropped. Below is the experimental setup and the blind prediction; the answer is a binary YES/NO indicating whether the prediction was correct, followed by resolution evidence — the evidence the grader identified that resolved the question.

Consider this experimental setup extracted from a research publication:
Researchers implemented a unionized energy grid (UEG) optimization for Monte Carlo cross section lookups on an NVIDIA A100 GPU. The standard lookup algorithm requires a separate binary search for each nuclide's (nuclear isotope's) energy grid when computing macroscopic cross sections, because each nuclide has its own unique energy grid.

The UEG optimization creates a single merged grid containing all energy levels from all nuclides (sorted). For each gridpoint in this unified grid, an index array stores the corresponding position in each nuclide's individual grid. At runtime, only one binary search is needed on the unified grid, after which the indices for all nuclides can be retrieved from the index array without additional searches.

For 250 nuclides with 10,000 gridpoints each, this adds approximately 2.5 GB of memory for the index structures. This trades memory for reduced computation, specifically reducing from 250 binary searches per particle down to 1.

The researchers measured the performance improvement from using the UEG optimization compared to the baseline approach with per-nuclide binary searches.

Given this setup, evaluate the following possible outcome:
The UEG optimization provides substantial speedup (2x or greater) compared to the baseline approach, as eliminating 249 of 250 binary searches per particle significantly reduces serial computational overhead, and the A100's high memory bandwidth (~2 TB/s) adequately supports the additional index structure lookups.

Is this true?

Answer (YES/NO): NO